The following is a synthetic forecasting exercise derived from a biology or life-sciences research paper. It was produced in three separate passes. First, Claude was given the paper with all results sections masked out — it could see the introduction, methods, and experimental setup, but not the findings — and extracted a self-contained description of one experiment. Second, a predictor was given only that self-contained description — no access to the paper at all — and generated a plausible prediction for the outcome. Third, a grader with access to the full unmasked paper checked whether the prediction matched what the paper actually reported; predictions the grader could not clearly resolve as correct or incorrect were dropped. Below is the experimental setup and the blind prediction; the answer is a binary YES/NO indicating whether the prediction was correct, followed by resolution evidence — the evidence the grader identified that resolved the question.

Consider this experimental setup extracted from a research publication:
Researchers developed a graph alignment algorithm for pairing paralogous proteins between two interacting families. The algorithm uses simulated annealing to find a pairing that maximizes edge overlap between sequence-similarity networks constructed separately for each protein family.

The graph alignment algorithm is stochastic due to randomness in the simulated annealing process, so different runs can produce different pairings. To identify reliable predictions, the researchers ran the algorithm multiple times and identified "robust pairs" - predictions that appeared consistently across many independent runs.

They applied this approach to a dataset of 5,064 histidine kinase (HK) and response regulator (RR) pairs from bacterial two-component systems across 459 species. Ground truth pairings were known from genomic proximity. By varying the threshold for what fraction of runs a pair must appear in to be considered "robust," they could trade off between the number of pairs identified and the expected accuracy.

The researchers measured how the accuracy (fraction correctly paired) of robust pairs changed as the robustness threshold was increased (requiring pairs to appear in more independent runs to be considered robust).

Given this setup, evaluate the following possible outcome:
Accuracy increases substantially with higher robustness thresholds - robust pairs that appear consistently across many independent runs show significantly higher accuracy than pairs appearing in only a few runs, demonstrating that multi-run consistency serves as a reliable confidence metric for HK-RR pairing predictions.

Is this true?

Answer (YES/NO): YES